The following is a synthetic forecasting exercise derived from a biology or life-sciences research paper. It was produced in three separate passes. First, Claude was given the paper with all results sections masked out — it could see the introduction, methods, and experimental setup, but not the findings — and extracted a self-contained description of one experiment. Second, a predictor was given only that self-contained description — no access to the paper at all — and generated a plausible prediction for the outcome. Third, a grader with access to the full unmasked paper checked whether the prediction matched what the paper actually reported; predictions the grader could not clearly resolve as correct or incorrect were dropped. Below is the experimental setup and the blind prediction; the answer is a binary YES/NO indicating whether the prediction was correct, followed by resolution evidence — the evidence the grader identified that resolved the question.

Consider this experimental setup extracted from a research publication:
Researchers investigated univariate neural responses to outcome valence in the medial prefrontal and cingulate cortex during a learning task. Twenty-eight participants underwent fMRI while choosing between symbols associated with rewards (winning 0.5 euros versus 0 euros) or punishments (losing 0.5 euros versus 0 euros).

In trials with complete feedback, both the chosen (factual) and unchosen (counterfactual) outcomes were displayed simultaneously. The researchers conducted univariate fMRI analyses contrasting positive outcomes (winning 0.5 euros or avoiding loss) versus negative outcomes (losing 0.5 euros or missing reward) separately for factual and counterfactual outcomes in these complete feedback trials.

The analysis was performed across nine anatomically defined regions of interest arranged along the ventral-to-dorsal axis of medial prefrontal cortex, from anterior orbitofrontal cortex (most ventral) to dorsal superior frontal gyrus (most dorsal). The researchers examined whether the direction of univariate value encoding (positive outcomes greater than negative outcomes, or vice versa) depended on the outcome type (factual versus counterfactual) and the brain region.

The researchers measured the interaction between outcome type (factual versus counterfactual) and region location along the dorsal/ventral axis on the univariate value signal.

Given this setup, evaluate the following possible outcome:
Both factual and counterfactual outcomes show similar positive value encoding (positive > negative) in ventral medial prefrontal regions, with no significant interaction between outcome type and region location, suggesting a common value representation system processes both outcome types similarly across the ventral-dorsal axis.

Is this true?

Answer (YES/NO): NO